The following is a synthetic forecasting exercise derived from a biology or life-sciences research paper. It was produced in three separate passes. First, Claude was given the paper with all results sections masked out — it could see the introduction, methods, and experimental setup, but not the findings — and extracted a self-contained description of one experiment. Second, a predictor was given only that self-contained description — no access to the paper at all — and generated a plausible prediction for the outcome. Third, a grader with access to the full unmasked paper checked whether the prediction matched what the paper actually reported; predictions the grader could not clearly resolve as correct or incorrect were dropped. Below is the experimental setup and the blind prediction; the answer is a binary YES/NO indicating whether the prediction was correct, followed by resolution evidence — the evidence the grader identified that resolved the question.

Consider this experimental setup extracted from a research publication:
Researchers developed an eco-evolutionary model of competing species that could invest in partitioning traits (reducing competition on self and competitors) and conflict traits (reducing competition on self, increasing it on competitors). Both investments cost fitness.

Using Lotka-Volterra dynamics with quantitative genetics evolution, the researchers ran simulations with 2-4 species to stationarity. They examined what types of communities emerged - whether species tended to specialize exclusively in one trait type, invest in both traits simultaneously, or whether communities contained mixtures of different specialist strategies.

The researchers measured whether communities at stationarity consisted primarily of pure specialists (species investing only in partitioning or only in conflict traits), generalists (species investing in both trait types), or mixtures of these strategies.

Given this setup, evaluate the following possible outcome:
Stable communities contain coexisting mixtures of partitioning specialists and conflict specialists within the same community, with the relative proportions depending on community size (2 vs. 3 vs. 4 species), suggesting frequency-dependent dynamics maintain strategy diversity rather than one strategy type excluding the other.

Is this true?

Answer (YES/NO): NO